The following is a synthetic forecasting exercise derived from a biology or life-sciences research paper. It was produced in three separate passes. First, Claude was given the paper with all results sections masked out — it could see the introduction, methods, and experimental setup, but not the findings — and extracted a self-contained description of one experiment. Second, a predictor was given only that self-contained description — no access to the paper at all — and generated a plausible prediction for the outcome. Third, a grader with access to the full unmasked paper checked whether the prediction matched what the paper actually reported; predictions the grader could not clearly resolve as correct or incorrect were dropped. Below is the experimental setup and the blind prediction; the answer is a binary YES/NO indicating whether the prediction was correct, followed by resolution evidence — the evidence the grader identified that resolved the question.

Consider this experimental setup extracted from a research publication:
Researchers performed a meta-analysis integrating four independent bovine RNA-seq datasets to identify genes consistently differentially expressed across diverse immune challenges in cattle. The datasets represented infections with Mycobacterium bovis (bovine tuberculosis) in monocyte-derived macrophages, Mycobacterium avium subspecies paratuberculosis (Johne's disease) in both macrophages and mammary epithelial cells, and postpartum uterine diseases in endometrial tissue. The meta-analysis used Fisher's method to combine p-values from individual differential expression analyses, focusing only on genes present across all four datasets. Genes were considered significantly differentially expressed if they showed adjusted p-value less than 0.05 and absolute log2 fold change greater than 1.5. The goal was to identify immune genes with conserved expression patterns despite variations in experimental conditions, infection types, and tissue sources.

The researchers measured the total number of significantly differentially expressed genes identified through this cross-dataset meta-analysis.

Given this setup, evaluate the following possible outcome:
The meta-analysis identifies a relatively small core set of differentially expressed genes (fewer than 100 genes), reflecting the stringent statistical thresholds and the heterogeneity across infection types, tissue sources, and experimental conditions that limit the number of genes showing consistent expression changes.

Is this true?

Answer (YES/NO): YES